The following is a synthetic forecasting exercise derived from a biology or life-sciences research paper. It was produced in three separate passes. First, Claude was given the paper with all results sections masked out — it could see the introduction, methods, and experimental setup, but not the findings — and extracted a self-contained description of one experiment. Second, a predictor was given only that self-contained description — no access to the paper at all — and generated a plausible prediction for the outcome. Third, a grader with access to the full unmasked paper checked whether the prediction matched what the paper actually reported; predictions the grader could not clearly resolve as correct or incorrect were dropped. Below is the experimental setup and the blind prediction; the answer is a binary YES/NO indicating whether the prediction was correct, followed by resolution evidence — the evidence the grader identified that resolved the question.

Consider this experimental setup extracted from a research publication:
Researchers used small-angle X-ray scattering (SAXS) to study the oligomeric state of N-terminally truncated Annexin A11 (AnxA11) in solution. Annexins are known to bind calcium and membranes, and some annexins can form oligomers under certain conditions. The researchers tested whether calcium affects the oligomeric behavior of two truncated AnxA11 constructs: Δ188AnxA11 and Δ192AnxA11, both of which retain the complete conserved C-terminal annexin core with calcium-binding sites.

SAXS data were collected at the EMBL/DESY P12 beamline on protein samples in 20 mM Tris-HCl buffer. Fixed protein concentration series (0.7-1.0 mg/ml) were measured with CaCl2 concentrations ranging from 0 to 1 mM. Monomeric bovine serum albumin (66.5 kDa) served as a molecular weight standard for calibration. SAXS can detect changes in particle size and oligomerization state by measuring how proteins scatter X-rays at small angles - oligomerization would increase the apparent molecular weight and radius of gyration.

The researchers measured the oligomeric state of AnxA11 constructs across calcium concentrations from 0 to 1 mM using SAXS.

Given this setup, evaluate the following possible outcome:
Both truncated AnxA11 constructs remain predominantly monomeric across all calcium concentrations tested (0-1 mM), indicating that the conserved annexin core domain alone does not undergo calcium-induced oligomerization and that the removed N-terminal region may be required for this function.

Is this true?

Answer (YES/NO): YES